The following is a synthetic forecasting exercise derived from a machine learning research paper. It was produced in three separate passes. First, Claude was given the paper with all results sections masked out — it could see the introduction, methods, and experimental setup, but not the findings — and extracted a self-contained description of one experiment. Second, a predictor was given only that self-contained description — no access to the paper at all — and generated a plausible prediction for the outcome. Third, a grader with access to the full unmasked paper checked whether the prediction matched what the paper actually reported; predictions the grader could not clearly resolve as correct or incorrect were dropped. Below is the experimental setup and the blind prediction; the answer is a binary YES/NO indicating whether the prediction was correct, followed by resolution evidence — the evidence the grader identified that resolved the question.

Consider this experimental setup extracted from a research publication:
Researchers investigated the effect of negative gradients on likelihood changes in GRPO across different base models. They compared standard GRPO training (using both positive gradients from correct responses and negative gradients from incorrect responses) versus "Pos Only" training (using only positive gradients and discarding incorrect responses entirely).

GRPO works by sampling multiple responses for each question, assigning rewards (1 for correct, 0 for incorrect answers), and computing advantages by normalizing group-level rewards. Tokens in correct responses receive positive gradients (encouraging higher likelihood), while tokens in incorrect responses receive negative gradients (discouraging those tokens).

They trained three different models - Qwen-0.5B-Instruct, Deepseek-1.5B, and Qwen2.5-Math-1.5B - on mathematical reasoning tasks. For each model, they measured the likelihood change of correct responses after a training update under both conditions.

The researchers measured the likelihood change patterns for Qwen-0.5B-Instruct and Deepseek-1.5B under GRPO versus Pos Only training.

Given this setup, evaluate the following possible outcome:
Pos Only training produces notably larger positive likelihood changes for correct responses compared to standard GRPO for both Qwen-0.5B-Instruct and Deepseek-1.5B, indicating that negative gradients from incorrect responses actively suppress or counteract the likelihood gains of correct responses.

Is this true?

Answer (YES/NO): YES